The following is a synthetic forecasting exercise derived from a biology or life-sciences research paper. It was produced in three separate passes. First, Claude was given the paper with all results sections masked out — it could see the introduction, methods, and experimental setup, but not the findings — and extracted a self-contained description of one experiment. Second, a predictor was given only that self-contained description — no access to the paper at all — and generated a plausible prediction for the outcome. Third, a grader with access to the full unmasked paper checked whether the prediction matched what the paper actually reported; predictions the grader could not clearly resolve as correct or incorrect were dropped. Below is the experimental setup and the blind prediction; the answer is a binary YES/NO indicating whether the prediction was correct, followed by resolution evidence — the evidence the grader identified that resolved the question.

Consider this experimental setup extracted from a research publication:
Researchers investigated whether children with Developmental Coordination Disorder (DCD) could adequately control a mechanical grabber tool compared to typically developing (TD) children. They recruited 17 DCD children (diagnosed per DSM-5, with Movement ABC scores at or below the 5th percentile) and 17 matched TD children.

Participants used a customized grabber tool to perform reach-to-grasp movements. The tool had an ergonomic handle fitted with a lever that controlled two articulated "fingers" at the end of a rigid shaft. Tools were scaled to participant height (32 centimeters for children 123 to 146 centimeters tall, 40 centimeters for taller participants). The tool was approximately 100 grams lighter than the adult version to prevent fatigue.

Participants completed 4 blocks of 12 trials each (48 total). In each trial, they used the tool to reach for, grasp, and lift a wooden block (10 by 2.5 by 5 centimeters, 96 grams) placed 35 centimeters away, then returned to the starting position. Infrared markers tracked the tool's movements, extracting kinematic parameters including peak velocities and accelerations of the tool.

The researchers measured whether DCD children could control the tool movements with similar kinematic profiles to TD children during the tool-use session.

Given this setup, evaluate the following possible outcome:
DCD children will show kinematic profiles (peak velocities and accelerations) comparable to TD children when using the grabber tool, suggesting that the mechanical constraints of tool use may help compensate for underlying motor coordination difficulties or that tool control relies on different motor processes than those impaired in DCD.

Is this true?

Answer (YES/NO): YES